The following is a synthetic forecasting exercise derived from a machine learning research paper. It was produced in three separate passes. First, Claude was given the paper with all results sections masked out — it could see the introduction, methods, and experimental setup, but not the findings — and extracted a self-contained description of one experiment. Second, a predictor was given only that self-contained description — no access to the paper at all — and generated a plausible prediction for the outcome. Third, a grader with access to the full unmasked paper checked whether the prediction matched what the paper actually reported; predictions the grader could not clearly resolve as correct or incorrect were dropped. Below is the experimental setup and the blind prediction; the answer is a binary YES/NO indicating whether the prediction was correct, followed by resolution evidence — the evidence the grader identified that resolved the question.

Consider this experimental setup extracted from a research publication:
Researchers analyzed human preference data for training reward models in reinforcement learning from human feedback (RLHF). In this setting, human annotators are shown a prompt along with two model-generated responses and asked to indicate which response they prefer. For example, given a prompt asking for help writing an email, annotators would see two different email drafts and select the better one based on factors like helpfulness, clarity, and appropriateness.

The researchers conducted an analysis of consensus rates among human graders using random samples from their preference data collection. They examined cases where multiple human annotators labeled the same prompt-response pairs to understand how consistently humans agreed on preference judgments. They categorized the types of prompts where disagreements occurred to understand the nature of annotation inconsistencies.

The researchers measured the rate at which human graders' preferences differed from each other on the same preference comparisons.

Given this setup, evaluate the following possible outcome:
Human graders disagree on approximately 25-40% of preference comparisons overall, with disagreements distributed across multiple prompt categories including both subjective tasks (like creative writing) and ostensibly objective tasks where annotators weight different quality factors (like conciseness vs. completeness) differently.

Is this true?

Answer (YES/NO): NO